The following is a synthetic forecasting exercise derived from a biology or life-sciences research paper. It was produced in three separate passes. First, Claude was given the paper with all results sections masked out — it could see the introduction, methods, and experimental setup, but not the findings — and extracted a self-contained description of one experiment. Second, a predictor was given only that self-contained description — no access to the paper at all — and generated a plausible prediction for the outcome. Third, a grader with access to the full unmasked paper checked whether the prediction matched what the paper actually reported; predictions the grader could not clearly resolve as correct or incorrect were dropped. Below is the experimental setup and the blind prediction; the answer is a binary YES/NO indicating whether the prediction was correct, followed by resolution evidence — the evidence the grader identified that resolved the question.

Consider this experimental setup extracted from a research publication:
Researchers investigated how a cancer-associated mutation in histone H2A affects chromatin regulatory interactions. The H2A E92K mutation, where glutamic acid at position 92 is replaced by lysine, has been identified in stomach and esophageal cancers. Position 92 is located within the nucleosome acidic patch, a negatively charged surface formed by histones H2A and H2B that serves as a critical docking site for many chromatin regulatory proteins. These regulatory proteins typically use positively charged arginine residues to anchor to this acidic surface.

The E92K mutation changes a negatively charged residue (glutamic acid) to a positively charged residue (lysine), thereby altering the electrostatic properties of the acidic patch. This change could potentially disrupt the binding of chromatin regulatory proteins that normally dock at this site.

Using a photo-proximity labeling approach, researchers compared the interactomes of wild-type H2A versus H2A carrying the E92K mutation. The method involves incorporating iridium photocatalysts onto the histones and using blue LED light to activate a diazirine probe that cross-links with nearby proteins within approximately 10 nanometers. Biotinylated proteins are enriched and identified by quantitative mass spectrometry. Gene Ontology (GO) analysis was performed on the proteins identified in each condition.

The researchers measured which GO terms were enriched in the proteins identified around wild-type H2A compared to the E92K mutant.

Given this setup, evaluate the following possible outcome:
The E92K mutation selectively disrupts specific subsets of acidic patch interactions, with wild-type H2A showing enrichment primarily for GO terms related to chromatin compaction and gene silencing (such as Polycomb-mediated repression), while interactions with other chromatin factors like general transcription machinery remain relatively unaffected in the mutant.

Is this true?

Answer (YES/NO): NO